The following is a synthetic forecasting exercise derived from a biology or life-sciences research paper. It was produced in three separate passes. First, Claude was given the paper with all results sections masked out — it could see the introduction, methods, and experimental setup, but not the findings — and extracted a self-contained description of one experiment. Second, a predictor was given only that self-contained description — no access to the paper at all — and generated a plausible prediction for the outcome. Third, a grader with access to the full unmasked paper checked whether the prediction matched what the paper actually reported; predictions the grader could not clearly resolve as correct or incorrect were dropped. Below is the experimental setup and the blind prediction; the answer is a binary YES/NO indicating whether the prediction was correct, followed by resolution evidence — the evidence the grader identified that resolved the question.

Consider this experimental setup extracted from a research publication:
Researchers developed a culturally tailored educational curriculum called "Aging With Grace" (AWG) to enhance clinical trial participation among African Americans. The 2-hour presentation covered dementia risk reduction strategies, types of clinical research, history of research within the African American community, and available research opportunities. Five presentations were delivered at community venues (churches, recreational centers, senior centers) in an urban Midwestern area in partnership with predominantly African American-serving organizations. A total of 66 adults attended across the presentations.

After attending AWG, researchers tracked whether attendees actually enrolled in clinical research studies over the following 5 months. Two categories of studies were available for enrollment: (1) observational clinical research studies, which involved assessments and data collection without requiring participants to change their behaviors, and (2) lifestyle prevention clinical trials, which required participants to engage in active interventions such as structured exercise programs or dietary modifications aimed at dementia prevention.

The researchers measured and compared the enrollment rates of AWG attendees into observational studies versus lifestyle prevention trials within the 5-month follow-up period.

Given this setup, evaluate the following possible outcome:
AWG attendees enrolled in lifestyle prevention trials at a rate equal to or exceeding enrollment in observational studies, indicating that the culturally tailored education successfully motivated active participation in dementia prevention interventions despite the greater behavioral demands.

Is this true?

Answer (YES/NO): NO